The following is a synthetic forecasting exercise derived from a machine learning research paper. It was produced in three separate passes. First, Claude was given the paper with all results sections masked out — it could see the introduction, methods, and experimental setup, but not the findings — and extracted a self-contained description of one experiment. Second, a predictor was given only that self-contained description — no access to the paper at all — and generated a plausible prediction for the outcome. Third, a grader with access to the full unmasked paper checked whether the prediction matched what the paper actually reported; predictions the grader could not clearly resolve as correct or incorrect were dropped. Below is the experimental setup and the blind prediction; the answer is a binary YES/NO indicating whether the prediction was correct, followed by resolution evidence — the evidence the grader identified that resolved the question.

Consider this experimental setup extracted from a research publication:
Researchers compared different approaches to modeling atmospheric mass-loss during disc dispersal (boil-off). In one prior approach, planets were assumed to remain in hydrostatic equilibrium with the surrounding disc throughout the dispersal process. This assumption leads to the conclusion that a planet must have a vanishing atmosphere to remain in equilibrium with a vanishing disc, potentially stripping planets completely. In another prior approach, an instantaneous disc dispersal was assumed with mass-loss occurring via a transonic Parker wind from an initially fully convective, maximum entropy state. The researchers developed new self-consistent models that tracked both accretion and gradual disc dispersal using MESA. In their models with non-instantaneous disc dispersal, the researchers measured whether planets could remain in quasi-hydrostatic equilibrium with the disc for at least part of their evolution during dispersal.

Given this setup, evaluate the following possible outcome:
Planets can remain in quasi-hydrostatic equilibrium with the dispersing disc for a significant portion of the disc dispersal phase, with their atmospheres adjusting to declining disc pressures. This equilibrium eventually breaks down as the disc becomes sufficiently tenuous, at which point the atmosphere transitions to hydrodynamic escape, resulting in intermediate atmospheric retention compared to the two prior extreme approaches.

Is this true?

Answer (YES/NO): YES